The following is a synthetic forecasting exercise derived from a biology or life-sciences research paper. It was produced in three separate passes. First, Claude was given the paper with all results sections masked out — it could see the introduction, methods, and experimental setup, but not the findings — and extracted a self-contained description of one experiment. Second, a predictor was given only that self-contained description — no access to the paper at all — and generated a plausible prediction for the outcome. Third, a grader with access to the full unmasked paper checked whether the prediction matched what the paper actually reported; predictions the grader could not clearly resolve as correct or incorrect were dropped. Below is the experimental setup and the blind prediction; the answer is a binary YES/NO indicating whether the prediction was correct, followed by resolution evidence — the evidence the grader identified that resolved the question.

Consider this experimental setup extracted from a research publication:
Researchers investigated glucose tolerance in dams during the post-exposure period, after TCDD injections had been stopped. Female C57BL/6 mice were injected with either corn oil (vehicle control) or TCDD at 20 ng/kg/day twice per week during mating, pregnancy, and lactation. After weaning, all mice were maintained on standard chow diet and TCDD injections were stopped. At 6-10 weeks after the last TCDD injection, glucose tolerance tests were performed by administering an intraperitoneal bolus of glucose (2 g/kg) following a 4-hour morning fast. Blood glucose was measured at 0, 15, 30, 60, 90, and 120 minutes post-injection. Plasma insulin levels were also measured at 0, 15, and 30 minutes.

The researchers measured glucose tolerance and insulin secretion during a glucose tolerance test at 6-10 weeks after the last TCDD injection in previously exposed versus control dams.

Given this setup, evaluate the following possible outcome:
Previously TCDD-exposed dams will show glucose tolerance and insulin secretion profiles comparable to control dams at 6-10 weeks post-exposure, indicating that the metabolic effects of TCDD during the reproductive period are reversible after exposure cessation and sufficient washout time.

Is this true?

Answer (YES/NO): YES